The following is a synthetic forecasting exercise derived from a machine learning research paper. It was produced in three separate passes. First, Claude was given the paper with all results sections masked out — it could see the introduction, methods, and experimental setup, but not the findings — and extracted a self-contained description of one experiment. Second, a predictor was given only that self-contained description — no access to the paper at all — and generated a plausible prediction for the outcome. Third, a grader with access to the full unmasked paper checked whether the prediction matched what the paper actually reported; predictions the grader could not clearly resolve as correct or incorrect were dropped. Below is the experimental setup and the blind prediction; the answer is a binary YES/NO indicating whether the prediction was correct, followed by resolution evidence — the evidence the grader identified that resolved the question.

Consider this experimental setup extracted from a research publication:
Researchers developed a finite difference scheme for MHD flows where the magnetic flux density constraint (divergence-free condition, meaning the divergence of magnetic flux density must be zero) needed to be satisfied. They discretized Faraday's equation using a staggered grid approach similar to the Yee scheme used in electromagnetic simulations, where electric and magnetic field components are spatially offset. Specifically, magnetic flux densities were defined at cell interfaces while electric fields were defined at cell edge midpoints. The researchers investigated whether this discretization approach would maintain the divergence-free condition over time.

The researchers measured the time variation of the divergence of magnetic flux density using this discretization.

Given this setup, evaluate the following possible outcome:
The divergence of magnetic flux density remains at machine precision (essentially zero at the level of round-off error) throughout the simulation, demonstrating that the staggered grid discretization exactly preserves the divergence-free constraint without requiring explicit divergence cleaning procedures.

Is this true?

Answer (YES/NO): NO